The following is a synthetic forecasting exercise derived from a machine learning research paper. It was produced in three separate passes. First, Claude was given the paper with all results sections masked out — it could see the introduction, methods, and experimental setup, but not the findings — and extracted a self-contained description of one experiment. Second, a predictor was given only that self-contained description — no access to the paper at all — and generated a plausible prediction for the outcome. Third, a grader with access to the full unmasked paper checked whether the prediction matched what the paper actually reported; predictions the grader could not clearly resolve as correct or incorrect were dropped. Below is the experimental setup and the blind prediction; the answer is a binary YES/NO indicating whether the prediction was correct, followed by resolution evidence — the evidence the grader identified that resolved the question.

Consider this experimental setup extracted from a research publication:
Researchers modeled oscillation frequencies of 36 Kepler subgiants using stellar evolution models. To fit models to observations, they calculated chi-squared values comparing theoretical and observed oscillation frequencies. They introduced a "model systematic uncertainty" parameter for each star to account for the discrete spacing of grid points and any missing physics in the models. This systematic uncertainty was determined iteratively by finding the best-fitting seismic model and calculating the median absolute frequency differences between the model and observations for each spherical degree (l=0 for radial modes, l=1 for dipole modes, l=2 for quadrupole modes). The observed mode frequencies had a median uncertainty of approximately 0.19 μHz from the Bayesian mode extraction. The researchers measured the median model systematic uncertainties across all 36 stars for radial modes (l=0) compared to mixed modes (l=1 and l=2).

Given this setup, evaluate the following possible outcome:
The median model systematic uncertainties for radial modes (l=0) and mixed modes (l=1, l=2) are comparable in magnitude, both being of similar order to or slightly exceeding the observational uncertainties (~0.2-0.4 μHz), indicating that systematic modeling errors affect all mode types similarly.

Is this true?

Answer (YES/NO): NO